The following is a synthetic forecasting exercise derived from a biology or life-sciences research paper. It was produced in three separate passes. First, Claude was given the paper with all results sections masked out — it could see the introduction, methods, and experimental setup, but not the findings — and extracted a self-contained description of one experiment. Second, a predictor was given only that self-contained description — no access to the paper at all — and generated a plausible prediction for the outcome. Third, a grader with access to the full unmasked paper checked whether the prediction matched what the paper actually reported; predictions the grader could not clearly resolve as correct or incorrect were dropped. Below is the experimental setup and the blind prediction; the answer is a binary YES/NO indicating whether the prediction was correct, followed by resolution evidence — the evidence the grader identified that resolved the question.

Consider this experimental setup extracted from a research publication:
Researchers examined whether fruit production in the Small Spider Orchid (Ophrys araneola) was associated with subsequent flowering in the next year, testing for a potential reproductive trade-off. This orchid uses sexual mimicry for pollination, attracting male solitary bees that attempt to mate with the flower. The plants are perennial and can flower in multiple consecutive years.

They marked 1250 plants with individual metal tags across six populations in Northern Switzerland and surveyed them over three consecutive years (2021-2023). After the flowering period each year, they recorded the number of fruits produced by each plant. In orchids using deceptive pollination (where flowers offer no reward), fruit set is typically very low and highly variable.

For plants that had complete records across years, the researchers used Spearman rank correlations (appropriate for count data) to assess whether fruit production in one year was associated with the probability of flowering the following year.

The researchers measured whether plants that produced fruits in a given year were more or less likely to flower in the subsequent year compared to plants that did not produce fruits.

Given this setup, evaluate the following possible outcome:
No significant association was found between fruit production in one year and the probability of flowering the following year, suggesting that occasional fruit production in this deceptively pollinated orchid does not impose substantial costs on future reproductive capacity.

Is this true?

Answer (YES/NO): NO